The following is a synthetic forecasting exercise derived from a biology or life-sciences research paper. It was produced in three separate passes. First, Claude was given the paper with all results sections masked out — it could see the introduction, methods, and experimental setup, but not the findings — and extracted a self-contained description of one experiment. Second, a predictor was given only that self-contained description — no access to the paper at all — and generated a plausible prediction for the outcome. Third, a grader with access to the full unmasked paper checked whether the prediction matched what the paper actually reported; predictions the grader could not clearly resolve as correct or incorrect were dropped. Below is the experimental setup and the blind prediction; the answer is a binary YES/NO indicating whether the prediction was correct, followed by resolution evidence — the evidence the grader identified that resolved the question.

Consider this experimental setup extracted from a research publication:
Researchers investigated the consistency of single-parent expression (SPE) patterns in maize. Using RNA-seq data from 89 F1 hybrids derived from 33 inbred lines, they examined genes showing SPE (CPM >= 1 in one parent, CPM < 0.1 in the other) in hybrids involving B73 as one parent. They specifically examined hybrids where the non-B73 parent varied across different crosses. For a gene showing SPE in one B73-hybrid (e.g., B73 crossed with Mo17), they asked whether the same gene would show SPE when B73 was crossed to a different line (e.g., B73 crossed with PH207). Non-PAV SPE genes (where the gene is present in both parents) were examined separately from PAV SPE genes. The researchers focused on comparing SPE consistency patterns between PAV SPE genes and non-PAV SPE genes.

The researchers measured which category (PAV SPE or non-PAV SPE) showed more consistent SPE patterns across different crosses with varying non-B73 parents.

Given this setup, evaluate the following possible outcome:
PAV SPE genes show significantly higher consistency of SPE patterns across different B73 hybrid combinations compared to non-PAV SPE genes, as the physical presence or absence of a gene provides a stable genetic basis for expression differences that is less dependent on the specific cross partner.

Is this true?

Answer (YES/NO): NO